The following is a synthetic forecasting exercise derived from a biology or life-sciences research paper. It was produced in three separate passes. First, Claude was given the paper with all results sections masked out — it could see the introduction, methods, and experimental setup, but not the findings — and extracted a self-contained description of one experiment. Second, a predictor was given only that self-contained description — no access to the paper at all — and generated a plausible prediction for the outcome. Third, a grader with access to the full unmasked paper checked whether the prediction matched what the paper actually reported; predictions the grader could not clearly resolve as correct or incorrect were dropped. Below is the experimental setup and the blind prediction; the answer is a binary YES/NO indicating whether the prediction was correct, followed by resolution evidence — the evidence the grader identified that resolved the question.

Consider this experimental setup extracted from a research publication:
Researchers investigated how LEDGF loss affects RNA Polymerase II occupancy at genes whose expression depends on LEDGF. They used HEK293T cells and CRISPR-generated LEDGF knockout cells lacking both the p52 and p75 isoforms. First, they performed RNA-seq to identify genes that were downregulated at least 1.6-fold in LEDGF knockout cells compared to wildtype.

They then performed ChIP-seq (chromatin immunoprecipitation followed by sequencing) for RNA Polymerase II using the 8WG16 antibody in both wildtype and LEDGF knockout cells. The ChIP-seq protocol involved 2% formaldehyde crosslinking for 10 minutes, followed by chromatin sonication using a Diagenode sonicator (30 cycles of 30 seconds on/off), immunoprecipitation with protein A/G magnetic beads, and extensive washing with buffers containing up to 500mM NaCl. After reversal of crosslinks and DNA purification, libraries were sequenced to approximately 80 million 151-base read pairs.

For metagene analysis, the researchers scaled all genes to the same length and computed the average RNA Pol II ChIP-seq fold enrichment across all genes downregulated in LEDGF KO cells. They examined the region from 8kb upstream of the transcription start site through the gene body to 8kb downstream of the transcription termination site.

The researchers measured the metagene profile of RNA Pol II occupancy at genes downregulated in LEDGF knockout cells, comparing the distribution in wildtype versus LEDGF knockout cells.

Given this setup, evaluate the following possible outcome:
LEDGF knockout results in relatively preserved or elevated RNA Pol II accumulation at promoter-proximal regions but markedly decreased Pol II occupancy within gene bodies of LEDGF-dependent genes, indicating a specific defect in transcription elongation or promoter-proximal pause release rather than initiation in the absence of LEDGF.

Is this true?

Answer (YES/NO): NO